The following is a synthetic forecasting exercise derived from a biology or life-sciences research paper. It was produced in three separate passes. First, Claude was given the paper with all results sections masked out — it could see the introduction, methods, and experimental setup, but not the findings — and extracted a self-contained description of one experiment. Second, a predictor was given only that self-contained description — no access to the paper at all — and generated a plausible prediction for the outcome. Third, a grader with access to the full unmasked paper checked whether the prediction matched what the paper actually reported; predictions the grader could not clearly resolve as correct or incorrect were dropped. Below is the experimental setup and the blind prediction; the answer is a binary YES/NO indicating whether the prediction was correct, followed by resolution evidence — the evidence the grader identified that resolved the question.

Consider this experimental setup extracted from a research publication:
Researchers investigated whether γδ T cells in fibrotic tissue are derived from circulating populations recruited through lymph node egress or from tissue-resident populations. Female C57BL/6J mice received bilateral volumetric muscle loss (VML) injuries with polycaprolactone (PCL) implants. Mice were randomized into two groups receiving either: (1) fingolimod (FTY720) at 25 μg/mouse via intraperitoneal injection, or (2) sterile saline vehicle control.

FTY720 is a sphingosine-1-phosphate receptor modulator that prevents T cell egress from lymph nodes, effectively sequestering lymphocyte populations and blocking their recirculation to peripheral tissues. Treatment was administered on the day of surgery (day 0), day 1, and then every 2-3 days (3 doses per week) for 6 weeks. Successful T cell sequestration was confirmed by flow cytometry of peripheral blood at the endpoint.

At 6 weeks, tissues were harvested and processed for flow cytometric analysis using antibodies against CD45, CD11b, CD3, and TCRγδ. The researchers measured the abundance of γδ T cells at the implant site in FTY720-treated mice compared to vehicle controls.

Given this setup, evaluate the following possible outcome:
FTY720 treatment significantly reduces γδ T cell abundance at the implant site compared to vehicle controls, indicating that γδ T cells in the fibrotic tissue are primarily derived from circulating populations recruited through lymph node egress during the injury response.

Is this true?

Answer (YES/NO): NO